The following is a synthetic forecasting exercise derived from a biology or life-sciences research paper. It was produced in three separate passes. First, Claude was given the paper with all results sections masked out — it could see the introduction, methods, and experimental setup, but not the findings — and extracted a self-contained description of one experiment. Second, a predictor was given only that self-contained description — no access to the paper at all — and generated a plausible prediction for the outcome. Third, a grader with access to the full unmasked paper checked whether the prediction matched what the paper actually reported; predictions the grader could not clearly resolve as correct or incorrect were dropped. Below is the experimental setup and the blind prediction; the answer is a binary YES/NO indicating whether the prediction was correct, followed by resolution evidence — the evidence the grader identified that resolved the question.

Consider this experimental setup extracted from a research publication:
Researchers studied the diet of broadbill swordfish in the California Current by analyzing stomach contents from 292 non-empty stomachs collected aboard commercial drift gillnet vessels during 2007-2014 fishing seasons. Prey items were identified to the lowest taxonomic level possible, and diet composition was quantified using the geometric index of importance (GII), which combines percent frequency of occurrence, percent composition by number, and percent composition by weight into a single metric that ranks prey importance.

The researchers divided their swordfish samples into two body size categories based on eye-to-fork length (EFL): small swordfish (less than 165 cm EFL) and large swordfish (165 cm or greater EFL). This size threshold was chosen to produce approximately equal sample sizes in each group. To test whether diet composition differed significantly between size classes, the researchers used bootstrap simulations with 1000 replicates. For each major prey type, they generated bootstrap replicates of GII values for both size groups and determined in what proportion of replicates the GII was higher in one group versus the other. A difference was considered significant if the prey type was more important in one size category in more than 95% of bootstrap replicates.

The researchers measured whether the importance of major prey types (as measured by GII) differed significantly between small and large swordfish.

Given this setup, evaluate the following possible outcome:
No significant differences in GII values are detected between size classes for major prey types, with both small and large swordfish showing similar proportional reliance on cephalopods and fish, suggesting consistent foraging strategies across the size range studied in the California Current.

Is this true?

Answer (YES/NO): NO